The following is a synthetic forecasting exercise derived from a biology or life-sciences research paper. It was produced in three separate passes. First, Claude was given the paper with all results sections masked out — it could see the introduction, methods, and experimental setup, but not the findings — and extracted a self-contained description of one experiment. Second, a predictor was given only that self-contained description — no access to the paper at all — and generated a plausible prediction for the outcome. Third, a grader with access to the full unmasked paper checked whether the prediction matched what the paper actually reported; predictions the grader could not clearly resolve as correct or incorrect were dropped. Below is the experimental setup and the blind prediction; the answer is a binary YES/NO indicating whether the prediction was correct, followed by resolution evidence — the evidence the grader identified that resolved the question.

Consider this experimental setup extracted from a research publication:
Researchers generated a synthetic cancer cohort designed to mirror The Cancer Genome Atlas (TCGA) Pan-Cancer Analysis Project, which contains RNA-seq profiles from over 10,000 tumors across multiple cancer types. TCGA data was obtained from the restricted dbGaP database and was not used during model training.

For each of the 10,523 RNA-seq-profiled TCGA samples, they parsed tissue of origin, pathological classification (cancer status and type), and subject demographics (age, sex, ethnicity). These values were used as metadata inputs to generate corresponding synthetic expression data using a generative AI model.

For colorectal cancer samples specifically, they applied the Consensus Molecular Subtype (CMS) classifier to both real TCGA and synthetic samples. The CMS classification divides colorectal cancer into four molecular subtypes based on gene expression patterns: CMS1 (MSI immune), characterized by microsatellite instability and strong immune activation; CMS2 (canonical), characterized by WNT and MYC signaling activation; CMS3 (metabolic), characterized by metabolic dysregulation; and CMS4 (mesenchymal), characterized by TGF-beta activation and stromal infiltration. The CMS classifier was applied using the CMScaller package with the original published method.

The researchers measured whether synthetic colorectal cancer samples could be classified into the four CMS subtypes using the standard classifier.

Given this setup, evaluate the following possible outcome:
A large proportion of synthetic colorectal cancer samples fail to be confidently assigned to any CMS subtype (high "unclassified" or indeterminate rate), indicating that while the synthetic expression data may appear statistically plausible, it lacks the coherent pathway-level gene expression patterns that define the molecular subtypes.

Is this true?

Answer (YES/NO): NO